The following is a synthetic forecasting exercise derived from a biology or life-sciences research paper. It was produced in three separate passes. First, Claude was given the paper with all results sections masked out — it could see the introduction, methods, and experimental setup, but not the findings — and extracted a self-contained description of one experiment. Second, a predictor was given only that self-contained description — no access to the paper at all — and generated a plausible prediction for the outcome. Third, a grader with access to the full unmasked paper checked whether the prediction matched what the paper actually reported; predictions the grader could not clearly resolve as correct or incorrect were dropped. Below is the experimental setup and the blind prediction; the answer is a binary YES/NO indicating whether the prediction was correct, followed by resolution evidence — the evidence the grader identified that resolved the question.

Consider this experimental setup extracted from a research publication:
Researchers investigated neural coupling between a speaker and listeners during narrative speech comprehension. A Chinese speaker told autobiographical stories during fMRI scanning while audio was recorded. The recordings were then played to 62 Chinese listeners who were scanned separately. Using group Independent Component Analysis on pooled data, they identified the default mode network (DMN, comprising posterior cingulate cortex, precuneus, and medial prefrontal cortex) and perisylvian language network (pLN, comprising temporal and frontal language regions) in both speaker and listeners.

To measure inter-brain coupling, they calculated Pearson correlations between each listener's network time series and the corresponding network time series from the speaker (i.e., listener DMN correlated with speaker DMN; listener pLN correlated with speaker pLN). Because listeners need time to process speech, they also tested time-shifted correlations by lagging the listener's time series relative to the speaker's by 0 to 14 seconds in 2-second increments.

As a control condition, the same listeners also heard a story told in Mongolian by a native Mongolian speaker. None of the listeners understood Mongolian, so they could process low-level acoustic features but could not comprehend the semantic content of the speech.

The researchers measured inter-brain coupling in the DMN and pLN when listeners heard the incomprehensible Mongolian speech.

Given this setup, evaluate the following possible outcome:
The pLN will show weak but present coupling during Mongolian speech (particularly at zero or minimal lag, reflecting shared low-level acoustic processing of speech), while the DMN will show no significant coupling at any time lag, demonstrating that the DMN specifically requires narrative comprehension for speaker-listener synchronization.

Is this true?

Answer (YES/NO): NO